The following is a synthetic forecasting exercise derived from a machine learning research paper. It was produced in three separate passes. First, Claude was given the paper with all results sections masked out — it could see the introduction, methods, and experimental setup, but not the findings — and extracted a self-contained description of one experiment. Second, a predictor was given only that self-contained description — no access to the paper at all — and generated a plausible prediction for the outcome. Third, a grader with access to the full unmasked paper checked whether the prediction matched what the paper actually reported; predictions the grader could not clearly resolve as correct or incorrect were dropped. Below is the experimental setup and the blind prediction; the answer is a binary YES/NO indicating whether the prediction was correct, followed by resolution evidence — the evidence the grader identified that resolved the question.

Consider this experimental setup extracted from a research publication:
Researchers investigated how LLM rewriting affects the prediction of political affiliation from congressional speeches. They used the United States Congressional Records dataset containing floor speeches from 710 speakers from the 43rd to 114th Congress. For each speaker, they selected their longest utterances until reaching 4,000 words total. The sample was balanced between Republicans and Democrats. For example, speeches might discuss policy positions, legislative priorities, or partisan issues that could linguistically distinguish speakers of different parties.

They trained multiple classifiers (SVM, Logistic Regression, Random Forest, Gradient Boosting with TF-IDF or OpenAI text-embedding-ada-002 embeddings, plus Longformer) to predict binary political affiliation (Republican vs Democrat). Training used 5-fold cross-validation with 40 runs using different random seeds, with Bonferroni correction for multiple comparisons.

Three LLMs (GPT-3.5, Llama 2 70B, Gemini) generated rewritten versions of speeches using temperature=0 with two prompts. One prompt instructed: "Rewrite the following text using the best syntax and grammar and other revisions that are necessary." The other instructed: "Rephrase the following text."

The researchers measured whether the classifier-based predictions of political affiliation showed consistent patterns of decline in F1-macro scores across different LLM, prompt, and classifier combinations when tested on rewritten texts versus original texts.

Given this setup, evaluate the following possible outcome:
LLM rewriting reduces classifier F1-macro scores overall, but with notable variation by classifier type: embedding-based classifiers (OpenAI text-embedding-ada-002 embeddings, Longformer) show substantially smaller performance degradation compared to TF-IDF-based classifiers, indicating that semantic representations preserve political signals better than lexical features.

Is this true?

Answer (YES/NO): NO